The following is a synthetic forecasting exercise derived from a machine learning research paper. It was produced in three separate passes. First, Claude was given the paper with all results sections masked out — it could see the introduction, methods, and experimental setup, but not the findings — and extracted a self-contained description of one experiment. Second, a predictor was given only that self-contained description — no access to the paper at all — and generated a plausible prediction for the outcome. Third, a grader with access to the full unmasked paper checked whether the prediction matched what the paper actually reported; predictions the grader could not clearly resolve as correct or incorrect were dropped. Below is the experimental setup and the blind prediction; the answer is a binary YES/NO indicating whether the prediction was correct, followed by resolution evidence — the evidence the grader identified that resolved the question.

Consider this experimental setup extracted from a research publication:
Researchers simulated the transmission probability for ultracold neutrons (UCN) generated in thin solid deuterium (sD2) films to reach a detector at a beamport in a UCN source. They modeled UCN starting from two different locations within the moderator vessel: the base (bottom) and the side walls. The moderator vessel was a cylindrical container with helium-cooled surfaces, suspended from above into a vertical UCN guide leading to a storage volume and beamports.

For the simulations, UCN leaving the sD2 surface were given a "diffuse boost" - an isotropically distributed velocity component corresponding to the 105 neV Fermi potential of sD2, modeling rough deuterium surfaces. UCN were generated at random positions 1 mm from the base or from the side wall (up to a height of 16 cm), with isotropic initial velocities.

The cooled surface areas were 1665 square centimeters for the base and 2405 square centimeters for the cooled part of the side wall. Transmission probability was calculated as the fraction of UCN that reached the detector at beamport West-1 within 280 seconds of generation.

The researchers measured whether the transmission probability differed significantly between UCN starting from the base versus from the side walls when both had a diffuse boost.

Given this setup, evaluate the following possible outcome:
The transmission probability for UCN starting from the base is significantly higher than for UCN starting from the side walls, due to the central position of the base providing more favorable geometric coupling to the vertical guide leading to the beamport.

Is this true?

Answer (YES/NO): NO